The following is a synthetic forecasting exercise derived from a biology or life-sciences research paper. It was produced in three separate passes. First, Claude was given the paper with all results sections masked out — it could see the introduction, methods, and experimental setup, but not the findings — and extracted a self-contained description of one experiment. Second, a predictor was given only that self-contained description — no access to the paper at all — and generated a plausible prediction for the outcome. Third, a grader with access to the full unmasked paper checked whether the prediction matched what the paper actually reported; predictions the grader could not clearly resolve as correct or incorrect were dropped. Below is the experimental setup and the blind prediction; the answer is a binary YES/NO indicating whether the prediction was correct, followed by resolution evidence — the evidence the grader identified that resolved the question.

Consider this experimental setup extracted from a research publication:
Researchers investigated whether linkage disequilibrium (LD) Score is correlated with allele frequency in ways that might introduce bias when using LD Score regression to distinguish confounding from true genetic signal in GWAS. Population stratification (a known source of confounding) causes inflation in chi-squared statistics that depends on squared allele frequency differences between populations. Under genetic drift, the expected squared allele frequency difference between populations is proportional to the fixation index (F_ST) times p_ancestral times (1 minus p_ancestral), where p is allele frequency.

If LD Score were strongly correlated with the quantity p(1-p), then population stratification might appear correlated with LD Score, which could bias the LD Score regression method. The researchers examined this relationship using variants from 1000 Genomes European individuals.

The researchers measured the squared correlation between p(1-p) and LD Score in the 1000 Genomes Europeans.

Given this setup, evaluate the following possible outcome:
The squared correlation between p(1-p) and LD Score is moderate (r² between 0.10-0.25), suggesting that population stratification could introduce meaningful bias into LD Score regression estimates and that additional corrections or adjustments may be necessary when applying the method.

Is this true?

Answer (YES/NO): NO